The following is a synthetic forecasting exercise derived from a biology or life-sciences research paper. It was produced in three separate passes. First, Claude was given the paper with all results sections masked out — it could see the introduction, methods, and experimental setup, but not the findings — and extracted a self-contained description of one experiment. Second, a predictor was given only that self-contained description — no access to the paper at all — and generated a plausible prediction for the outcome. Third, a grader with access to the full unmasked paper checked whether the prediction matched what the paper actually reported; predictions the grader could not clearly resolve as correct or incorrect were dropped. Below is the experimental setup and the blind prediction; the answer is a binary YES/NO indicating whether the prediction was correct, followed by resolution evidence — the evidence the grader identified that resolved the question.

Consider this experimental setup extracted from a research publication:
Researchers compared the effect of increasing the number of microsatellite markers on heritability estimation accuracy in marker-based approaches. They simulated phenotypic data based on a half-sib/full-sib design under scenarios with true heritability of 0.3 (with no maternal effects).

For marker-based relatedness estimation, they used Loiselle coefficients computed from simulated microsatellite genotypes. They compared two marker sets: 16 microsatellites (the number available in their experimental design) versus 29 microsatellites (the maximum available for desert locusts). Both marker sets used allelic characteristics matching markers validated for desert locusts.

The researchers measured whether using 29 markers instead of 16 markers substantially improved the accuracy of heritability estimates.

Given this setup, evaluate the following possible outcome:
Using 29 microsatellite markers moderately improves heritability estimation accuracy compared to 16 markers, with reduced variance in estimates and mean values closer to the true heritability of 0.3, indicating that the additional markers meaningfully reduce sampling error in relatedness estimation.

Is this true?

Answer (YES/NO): NO